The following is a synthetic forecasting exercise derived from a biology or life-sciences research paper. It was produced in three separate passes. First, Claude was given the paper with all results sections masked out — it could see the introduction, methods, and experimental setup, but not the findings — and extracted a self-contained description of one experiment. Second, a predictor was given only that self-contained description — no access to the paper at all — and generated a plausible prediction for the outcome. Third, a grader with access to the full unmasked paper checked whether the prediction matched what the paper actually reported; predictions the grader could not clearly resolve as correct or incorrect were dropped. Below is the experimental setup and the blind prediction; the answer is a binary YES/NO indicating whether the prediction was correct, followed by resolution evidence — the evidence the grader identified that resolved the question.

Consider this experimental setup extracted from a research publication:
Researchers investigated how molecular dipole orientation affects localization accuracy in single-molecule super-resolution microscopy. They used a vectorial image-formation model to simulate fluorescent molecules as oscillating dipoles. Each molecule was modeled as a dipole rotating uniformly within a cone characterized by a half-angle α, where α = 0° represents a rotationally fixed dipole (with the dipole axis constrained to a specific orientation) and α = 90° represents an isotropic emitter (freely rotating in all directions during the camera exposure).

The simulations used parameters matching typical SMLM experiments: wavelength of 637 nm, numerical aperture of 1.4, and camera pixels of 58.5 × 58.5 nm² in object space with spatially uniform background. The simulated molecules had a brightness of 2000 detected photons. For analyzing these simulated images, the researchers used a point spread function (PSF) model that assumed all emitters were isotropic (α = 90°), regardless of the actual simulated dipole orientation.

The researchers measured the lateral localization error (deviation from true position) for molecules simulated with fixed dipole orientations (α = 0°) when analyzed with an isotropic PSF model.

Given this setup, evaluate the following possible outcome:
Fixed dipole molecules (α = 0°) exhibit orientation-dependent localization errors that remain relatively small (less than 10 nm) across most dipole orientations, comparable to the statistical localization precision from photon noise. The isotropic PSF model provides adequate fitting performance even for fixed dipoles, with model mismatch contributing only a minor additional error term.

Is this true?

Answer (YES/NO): NO